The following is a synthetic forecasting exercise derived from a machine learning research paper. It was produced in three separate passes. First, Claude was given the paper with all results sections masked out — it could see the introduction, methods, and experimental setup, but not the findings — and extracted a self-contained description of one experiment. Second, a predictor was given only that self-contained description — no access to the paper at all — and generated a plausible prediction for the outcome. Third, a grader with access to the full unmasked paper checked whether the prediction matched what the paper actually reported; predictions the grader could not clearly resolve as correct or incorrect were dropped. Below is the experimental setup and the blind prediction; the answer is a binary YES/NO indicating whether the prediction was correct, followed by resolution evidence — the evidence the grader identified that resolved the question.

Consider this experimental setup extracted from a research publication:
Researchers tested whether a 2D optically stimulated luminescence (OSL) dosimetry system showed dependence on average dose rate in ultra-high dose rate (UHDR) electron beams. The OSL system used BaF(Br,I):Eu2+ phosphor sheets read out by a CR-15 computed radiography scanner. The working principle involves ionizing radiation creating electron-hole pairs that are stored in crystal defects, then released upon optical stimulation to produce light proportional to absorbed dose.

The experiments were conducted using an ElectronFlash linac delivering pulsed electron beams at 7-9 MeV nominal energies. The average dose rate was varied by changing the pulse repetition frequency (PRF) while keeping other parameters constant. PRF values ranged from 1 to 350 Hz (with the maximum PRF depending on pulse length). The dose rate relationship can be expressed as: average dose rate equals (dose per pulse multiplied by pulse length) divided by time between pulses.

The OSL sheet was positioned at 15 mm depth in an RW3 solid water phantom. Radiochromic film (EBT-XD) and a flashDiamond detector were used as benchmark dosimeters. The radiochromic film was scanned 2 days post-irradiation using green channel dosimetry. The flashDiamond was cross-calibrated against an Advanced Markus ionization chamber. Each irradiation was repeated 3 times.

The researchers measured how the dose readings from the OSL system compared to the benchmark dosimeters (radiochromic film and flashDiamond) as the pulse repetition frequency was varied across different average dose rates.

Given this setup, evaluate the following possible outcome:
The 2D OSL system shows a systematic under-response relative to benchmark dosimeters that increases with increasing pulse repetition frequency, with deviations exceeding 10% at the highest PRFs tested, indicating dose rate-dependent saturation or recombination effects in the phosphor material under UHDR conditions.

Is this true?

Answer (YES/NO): NO